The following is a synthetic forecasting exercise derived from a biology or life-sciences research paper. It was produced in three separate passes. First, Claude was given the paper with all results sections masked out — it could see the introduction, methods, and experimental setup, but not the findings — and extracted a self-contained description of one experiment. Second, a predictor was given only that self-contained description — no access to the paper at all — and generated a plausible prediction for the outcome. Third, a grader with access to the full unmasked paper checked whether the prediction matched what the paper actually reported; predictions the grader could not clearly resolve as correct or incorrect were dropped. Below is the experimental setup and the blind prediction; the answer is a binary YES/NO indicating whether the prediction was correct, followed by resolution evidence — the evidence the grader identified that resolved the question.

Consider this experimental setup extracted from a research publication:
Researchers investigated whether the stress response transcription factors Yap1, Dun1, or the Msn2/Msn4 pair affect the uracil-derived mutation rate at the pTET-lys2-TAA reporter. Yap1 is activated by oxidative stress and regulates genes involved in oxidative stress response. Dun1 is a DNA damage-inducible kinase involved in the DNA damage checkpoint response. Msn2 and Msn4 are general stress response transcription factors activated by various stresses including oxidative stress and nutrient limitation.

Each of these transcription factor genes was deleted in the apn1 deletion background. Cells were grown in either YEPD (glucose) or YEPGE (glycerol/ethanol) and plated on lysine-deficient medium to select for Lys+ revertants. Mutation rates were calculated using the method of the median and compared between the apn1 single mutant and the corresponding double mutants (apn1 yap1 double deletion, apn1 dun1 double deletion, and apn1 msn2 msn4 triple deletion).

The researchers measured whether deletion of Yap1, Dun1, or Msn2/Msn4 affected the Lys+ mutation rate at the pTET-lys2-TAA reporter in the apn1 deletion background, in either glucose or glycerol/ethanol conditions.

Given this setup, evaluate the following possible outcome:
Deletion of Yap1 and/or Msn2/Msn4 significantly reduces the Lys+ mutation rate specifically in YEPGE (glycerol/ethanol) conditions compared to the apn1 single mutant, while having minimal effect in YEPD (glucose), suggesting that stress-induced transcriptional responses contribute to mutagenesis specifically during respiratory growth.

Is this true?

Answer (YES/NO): NO